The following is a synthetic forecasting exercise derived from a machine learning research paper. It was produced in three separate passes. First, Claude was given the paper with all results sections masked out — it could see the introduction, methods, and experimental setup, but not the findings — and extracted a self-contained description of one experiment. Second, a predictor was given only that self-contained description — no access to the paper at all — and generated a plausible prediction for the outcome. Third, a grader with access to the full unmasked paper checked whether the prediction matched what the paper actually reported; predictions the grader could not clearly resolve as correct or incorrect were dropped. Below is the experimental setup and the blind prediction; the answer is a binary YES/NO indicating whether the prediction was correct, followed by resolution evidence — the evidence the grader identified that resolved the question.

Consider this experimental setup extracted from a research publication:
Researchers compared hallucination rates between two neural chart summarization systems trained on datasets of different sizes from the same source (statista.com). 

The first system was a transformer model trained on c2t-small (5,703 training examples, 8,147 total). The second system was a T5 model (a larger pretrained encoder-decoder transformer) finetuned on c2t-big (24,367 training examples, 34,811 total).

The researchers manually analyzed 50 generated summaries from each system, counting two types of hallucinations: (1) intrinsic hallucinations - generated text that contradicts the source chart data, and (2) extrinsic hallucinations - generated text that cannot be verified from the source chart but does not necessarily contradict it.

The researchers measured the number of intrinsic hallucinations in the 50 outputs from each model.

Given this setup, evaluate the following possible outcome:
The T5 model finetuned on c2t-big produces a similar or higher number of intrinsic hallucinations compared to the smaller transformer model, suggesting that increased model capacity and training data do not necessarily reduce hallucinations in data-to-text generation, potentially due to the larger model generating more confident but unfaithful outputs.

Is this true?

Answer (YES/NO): NO